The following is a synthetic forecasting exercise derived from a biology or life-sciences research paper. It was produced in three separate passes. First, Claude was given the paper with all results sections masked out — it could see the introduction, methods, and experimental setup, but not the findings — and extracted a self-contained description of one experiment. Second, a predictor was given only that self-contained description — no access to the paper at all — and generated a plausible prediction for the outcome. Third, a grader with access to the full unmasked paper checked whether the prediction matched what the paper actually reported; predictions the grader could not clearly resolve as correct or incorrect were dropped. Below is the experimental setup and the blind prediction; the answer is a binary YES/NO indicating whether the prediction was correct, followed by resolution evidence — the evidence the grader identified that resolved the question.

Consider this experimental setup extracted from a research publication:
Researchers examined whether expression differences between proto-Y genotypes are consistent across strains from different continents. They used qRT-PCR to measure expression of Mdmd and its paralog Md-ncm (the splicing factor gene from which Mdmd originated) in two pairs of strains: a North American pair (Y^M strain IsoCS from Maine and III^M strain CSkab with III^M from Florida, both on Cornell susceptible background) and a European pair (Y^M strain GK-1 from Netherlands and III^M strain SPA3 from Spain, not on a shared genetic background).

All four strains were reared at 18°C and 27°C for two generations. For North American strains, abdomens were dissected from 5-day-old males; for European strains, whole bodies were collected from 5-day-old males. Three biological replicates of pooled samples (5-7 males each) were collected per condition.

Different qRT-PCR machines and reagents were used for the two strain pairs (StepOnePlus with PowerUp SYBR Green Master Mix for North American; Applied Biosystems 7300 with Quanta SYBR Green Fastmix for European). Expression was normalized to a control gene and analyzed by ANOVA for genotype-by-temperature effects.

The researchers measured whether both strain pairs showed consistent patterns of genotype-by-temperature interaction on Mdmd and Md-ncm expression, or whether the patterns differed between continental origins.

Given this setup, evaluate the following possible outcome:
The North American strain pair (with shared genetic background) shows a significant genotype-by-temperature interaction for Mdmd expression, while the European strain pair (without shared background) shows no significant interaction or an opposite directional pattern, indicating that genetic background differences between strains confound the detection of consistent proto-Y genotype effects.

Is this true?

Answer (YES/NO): NO